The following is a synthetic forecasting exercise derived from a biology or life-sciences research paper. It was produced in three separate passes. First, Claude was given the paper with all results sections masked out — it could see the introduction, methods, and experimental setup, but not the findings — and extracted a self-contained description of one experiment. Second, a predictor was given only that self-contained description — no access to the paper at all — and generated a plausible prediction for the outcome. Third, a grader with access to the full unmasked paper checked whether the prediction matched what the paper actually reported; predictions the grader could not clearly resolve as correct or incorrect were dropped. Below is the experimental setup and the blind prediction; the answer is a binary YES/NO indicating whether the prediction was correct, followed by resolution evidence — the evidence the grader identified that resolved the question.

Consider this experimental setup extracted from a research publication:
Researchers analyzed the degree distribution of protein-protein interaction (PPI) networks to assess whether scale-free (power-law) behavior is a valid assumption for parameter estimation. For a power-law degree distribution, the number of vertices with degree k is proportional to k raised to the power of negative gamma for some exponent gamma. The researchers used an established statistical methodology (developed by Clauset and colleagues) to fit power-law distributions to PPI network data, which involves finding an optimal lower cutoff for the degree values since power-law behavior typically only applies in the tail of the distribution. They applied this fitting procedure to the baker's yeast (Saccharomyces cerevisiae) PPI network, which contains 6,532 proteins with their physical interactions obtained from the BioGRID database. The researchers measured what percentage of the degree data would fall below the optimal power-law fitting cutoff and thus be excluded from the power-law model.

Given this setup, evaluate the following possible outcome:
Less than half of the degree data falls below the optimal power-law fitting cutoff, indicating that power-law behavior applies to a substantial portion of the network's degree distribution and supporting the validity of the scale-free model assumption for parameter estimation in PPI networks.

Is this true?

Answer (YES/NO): NO